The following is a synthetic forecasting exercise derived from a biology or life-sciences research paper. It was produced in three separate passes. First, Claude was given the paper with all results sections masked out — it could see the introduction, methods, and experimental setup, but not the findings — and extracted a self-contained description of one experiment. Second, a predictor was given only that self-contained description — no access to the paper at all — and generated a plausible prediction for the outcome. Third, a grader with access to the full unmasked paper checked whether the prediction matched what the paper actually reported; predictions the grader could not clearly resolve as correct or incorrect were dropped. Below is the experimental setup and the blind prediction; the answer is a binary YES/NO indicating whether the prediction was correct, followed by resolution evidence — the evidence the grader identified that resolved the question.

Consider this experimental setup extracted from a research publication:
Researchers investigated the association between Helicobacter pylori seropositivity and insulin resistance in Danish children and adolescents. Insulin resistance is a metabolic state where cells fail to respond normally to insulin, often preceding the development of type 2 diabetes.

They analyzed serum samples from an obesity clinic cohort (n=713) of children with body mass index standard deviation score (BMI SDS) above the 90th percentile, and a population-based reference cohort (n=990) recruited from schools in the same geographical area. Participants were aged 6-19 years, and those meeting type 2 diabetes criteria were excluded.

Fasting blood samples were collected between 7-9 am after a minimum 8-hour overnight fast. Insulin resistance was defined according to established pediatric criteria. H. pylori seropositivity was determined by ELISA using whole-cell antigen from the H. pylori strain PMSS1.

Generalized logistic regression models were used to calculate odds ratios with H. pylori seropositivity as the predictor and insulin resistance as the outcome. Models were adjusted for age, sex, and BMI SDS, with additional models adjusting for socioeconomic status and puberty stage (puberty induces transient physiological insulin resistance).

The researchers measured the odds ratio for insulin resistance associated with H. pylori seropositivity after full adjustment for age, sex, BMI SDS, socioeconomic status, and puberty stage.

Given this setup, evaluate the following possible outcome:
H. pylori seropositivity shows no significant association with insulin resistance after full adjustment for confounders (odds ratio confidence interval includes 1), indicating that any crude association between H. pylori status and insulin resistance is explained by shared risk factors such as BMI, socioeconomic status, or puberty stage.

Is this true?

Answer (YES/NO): YES